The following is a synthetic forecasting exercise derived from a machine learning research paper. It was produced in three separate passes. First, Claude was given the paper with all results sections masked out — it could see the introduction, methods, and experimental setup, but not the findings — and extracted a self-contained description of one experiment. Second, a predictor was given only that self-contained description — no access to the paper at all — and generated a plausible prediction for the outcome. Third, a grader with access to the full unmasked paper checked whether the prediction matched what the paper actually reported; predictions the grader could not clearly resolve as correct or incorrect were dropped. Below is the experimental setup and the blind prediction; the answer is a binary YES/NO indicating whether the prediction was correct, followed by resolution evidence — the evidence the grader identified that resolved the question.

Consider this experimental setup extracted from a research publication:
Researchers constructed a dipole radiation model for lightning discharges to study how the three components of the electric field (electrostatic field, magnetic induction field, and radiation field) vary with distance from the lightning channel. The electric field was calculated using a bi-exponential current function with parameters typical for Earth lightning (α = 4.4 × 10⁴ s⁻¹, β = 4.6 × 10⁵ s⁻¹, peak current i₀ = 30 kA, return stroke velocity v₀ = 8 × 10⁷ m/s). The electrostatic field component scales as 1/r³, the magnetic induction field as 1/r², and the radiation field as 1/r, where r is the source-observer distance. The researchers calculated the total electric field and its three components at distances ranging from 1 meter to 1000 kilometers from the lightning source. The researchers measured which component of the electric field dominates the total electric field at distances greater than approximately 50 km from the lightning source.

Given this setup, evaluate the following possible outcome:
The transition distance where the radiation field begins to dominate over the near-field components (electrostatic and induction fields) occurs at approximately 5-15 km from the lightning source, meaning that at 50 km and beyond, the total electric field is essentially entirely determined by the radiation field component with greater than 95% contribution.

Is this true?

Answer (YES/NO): NO